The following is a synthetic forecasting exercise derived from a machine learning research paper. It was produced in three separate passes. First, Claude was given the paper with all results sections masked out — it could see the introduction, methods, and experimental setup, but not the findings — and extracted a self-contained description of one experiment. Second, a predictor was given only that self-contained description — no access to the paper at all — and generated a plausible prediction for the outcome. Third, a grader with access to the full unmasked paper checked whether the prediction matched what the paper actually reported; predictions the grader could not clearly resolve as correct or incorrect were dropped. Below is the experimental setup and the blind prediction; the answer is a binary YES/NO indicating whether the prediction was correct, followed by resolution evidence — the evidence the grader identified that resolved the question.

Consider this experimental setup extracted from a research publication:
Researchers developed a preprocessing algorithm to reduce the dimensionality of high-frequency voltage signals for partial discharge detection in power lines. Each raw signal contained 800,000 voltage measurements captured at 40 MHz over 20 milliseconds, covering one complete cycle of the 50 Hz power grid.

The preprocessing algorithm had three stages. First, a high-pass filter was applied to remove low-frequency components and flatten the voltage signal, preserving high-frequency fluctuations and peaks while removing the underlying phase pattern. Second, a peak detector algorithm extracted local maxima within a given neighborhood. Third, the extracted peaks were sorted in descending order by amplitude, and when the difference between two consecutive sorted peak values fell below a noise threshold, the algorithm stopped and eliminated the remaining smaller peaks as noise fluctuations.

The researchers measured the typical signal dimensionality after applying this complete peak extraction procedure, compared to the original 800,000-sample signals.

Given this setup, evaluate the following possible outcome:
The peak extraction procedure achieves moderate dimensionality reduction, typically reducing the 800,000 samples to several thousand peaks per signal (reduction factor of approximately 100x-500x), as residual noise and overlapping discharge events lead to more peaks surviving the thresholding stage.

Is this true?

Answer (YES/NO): NO